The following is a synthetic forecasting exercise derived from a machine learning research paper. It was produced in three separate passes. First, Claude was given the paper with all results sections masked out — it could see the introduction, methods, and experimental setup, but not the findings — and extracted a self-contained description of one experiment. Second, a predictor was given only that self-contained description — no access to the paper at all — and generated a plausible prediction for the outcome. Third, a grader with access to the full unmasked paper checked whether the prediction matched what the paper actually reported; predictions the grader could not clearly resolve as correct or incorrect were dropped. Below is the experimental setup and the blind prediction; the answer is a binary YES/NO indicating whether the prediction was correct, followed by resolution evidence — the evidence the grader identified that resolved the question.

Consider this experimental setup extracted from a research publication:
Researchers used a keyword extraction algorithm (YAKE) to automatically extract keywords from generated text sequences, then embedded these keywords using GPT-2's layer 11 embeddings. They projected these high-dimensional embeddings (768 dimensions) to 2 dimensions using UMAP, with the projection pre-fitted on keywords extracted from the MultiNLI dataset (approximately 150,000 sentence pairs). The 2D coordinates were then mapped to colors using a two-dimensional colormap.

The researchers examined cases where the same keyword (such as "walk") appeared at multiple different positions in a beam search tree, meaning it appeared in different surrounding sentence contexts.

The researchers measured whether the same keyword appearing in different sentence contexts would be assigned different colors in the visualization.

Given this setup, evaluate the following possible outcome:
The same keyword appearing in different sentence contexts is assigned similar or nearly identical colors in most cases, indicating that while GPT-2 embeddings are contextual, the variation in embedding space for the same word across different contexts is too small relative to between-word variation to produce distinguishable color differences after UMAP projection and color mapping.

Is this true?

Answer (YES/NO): NO